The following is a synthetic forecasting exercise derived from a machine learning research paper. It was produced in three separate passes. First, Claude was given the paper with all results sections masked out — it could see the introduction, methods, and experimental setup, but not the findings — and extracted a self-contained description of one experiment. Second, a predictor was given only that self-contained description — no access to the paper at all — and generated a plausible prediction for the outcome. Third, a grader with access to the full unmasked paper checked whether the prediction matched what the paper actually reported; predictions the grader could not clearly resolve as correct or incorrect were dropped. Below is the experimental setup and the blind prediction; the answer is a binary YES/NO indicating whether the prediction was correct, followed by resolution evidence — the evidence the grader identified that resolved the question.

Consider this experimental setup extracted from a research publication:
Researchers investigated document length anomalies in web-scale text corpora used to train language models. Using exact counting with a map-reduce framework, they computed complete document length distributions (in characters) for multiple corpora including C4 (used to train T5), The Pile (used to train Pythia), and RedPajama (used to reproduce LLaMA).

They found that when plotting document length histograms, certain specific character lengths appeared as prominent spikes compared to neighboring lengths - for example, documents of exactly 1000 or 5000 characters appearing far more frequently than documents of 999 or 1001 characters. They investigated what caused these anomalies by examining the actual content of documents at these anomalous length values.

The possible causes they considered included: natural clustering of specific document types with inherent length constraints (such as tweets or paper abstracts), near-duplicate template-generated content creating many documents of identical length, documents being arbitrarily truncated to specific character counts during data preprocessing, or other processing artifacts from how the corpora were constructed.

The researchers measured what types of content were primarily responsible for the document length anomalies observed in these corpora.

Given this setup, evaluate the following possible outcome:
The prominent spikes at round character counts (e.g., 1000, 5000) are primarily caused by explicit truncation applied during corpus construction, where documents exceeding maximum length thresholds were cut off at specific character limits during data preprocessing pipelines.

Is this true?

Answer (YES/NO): NO